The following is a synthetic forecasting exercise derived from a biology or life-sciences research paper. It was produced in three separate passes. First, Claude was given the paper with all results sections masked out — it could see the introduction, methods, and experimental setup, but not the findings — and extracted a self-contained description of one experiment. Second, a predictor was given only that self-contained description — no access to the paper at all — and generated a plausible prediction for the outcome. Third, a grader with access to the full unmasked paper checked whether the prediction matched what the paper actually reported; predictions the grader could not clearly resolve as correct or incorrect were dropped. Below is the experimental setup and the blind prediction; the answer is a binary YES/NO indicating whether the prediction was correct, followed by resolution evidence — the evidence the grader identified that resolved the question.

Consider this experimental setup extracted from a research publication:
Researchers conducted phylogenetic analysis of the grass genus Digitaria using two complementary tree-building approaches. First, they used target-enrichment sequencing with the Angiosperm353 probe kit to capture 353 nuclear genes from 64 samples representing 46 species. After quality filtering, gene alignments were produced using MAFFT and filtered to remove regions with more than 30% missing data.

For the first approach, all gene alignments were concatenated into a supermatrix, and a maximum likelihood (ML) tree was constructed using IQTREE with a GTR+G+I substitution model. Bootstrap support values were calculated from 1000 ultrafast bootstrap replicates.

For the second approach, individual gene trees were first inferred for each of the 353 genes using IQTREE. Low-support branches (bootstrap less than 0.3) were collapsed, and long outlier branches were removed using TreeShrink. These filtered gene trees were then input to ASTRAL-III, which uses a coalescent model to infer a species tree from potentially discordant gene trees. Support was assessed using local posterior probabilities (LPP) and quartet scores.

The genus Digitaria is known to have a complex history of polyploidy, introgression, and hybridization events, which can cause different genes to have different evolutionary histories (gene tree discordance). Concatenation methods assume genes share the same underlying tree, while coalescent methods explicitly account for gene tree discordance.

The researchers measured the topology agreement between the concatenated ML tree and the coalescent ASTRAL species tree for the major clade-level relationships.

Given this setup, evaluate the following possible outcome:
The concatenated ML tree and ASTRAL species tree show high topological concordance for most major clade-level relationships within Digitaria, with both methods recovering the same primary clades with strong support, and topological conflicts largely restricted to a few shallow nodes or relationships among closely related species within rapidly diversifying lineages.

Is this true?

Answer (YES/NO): YES